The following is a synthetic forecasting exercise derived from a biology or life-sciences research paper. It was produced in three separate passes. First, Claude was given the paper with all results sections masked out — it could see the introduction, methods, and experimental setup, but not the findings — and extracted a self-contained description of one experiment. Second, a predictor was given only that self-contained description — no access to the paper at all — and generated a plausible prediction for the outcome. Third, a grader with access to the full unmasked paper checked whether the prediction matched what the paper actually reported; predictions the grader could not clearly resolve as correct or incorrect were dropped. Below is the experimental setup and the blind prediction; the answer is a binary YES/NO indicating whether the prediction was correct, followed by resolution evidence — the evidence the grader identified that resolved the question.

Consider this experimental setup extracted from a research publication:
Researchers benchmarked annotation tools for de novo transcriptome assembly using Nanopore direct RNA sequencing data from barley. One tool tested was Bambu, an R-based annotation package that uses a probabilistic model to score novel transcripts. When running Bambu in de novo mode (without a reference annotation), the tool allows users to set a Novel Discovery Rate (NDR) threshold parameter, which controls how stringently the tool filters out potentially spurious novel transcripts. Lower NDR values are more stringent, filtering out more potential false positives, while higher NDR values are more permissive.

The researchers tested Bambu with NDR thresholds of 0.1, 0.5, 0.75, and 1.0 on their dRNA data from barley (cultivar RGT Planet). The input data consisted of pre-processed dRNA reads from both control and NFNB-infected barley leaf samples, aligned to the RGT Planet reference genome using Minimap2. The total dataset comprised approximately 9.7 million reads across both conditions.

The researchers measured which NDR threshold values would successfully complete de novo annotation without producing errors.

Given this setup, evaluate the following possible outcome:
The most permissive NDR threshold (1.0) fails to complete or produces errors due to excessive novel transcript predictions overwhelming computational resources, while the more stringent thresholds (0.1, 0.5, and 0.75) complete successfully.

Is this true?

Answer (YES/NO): NO